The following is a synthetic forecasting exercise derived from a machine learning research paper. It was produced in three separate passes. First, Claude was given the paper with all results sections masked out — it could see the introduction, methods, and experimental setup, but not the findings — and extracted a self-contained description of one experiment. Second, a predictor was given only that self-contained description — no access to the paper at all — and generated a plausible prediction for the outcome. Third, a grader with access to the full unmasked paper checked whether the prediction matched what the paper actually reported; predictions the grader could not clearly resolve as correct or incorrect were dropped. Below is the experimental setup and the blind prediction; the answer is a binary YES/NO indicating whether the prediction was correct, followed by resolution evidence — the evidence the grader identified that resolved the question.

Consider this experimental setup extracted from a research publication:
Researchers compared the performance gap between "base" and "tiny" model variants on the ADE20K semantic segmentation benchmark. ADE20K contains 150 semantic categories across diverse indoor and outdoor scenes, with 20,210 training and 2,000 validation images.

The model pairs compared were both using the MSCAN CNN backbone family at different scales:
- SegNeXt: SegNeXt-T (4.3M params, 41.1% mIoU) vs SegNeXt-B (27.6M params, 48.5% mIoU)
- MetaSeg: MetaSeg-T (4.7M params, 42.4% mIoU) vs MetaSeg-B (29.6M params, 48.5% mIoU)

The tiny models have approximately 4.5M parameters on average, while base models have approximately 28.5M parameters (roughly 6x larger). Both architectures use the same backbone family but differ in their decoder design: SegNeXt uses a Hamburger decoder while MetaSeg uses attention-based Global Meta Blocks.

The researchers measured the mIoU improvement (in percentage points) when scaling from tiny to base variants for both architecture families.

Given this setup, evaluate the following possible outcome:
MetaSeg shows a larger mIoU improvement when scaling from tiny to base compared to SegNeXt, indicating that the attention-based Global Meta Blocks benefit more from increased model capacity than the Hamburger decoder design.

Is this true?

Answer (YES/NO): NO